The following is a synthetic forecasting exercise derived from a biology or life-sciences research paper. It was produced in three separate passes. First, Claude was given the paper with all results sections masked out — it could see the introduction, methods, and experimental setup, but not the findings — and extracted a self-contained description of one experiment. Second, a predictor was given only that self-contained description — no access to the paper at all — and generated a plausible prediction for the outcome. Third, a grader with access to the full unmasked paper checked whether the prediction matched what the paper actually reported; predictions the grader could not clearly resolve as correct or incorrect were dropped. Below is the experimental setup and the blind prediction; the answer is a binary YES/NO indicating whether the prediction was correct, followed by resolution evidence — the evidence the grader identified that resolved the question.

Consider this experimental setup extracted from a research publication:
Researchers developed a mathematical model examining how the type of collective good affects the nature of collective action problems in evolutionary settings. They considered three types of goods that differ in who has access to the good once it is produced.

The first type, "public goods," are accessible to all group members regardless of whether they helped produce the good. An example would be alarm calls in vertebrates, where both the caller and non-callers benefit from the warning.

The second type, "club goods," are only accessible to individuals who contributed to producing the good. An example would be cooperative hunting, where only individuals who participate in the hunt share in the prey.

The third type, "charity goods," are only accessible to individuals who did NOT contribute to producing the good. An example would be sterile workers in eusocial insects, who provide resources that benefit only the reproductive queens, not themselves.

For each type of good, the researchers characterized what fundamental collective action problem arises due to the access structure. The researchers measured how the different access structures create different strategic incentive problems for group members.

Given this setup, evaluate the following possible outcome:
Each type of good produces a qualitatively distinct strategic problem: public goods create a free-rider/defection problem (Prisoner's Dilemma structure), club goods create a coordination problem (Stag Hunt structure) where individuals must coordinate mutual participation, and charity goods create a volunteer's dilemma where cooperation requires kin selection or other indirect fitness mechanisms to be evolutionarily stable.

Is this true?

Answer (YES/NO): NO